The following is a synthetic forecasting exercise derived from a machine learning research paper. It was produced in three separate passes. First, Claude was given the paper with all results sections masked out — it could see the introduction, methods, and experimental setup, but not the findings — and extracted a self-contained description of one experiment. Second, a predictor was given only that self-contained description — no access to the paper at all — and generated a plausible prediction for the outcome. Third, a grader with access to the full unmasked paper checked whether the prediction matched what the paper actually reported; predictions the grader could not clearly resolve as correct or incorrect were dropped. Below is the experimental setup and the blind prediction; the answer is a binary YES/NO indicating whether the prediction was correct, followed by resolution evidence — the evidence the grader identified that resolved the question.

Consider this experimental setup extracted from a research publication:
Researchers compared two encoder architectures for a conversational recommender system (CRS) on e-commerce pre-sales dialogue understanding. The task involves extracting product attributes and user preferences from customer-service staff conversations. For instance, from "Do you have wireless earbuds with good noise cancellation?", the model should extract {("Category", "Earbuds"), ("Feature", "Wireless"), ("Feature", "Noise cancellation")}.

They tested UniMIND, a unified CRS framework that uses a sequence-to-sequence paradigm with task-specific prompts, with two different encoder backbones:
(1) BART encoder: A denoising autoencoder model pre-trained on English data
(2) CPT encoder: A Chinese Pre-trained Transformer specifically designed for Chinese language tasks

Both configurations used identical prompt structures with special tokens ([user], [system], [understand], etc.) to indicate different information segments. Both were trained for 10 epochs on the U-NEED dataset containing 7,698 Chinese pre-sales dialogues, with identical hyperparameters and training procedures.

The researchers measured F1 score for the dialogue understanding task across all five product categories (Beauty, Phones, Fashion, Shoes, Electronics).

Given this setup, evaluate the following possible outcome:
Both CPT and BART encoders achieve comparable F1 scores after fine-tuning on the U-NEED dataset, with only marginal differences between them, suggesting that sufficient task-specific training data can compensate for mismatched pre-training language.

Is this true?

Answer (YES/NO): NO